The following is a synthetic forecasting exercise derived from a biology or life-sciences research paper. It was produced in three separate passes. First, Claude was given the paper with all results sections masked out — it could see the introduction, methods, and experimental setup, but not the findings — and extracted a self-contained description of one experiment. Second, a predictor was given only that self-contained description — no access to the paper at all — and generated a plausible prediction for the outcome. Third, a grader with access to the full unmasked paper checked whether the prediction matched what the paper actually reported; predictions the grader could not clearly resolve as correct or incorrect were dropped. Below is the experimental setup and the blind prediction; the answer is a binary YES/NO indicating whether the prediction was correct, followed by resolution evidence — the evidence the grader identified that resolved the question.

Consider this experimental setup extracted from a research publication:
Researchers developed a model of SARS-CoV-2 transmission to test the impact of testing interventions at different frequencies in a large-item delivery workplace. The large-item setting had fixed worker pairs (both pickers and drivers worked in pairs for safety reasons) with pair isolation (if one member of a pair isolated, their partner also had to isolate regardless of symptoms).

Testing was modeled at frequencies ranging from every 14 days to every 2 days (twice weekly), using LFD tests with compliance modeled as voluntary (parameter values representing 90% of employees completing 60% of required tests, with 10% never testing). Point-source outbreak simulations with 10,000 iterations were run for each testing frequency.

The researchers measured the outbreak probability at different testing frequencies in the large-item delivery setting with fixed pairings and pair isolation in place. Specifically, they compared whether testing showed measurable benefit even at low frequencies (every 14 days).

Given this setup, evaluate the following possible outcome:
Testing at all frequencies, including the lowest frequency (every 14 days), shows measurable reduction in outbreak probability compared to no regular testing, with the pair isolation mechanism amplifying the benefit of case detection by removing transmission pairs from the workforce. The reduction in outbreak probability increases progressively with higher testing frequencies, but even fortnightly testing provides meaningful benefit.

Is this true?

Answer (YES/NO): YES